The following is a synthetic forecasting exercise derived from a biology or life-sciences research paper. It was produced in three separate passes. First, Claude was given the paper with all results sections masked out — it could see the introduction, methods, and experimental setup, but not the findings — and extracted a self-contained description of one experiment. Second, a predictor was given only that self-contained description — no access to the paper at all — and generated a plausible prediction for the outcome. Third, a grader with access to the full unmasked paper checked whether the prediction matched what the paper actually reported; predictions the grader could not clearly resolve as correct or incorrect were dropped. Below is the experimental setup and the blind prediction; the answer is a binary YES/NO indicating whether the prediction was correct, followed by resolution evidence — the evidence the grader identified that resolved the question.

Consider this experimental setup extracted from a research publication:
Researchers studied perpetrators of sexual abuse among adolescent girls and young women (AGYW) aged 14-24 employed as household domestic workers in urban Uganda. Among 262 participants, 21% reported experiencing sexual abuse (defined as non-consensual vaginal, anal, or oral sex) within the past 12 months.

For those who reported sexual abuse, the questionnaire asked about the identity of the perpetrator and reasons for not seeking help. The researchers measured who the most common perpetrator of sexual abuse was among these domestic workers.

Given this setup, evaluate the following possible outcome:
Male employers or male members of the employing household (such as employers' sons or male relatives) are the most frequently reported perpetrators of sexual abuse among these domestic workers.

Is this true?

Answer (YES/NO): YES